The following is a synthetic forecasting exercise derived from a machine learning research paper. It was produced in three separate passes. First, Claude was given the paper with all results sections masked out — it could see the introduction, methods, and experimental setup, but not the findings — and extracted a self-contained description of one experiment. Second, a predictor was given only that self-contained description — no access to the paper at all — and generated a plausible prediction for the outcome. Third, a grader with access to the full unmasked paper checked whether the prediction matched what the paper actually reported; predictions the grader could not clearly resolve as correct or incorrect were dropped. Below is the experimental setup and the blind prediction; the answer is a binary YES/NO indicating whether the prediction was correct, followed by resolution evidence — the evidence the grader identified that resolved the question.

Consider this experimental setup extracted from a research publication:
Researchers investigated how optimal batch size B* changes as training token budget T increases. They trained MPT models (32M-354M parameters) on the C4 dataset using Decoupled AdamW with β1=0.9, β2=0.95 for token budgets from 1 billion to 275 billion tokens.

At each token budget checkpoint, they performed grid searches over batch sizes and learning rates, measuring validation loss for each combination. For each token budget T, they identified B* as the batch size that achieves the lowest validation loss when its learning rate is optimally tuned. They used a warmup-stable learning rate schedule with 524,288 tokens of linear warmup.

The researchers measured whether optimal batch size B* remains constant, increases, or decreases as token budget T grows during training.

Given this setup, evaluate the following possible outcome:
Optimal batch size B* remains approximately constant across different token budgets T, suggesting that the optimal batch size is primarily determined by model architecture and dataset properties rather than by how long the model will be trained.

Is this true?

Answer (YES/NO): NO